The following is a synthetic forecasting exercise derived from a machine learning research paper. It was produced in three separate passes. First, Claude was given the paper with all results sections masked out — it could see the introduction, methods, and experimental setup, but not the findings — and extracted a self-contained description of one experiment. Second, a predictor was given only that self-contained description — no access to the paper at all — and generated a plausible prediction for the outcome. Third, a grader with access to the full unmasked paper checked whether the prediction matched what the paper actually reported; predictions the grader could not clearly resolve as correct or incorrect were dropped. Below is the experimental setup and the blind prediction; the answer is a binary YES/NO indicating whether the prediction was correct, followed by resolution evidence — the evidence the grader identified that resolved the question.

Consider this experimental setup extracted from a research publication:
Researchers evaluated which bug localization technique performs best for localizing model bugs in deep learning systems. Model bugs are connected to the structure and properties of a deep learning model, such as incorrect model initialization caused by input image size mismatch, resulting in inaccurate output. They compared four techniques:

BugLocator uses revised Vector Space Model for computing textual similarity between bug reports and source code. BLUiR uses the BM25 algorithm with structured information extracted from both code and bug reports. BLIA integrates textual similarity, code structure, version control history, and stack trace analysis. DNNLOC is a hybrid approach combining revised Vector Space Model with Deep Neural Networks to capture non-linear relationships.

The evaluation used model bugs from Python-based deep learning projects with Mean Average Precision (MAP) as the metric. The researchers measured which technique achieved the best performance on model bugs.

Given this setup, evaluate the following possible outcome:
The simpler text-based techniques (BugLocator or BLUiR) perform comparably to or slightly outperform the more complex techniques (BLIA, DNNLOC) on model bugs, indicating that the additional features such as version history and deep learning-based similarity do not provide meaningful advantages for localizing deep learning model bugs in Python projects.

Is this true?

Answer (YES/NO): NO